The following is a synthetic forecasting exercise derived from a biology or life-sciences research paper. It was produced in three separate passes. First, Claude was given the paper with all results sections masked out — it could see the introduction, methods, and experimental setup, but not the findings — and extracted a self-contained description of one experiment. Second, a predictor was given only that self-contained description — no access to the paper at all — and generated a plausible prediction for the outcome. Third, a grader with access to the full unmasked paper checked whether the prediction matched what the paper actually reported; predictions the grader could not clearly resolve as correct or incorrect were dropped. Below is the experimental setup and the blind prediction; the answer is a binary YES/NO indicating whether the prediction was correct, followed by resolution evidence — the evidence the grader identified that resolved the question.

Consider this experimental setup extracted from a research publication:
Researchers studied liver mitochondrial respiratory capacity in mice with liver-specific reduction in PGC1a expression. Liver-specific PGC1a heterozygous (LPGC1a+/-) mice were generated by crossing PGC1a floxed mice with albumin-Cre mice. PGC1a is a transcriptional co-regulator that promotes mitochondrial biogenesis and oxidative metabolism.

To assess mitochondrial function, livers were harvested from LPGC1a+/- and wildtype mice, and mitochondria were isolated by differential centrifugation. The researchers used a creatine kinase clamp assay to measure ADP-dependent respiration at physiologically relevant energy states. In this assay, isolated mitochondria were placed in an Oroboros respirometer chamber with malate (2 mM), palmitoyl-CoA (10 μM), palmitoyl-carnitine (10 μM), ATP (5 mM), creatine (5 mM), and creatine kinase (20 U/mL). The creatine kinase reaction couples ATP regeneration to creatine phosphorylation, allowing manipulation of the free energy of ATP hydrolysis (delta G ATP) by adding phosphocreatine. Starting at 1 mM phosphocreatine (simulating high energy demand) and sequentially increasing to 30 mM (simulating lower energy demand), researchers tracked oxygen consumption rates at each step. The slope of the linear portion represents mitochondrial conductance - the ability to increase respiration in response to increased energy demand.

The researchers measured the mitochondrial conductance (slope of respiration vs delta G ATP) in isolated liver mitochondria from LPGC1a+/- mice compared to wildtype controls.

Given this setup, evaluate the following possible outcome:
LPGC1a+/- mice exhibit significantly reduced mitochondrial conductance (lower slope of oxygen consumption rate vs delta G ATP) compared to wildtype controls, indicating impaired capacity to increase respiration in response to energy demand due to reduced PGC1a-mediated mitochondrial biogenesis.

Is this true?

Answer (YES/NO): YES